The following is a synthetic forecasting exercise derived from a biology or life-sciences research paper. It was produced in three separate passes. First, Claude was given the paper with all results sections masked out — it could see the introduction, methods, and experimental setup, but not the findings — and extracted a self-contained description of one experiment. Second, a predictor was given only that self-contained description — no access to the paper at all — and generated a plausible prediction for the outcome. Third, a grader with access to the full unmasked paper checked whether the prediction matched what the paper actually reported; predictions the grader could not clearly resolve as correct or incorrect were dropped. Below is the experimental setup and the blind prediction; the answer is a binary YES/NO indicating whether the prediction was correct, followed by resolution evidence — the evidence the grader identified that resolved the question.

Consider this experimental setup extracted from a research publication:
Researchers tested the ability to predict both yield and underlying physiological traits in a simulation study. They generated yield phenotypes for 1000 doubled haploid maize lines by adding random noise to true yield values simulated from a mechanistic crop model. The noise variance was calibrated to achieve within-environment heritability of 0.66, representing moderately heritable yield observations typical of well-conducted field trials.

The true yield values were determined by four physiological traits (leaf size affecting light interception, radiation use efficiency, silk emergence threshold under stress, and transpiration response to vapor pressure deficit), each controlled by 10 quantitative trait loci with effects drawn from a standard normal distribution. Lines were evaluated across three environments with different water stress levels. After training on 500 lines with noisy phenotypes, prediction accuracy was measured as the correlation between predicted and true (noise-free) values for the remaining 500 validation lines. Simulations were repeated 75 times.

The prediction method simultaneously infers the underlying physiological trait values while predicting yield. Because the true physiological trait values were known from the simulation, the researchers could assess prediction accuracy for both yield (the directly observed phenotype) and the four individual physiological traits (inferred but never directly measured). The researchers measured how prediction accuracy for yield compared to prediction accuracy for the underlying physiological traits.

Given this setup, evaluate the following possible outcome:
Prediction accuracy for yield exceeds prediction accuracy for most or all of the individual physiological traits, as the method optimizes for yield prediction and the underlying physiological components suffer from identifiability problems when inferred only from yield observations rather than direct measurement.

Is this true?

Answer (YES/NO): YES